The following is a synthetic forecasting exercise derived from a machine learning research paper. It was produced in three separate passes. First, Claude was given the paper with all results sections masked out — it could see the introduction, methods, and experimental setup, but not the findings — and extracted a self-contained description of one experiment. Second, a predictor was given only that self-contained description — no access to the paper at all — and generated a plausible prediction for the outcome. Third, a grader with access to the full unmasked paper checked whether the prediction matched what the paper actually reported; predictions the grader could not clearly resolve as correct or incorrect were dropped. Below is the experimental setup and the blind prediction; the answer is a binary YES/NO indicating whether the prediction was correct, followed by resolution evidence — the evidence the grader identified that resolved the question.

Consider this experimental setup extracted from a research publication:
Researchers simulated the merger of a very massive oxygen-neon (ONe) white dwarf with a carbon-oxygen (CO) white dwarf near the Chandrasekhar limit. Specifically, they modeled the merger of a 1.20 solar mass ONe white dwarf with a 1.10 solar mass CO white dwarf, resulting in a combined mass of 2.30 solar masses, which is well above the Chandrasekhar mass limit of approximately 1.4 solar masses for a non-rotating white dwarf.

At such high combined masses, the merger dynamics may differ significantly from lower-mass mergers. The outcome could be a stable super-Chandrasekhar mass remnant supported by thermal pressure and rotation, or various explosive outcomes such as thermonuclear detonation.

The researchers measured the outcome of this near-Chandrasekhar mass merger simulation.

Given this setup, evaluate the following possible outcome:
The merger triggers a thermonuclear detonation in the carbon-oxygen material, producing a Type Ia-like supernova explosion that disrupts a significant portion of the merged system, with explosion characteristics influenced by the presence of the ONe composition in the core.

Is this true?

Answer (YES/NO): NO